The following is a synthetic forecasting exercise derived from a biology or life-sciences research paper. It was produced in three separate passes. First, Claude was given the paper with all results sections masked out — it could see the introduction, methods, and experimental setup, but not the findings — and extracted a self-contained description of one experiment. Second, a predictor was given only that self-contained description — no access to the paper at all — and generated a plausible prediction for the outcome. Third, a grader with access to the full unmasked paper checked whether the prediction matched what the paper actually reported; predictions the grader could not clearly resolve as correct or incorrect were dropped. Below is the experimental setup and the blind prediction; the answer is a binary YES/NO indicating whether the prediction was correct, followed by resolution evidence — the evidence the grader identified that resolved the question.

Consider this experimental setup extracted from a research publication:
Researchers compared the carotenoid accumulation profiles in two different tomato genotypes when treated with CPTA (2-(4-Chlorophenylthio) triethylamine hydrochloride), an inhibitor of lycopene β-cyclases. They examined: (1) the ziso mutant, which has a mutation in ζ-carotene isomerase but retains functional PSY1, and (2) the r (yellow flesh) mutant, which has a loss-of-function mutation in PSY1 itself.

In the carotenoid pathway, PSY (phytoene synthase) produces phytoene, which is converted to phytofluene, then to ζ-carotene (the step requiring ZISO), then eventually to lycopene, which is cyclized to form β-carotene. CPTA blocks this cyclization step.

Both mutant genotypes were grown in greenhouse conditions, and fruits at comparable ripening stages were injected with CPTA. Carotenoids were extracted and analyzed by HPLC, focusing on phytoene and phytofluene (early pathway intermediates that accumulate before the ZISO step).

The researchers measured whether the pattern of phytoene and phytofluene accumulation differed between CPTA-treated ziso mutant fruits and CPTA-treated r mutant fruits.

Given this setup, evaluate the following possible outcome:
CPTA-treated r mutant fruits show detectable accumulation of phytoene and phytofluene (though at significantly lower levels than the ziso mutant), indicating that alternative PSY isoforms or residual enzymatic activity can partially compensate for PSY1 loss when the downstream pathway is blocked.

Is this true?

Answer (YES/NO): NO